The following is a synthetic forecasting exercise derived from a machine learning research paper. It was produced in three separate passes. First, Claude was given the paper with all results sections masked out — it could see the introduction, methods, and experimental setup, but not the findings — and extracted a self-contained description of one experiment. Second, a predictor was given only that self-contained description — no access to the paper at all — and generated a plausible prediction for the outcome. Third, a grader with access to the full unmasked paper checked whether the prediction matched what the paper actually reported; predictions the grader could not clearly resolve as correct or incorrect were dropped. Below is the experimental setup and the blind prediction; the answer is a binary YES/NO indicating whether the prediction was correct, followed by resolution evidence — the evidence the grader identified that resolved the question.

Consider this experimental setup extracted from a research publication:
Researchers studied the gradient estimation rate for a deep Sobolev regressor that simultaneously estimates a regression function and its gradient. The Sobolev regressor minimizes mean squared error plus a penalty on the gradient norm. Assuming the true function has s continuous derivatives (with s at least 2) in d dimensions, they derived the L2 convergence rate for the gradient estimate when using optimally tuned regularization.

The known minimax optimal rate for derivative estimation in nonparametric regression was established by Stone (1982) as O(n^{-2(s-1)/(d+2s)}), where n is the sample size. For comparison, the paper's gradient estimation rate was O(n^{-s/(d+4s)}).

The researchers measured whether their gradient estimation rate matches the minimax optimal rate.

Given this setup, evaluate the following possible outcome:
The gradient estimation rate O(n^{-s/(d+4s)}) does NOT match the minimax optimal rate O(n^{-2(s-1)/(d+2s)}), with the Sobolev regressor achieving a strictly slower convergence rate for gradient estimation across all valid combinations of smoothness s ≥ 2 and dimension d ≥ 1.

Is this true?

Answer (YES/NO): YES